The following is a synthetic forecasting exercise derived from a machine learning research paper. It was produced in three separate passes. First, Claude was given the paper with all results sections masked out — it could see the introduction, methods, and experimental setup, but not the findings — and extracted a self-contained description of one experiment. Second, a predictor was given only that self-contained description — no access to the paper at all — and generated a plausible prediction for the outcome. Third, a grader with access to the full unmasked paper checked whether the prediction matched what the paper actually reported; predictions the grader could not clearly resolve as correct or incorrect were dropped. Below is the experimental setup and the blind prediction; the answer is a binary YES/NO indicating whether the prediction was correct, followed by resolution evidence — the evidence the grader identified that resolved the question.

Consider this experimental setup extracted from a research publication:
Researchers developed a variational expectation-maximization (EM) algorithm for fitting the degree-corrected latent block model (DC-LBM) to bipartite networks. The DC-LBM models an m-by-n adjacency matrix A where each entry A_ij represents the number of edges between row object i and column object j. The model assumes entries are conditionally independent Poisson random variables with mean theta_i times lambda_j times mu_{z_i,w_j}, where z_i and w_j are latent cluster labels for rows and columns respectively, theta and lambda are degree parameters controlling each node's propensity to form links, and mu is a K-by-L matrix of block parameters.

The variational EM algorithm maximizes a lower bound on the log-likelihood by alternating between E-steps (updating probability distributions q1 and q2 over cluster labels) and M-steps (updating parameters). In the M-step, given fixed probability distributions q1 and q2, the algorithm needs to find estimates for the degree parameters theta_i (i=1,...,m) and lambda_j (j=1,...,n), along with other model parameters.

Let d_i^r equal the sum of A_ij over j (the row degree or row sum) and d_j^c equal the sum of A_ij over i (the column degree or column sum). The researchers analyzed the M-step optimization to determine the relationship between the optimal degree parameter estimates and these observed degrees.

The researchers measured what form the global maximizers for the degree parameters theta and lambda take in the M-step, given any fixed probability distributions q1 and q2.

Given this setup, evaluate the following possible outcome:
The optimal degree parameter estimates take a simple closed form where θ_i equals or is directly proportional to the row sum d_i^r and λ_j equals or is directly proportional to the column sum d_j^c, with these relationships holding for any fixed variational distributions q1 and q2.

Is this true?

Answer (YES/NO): YES